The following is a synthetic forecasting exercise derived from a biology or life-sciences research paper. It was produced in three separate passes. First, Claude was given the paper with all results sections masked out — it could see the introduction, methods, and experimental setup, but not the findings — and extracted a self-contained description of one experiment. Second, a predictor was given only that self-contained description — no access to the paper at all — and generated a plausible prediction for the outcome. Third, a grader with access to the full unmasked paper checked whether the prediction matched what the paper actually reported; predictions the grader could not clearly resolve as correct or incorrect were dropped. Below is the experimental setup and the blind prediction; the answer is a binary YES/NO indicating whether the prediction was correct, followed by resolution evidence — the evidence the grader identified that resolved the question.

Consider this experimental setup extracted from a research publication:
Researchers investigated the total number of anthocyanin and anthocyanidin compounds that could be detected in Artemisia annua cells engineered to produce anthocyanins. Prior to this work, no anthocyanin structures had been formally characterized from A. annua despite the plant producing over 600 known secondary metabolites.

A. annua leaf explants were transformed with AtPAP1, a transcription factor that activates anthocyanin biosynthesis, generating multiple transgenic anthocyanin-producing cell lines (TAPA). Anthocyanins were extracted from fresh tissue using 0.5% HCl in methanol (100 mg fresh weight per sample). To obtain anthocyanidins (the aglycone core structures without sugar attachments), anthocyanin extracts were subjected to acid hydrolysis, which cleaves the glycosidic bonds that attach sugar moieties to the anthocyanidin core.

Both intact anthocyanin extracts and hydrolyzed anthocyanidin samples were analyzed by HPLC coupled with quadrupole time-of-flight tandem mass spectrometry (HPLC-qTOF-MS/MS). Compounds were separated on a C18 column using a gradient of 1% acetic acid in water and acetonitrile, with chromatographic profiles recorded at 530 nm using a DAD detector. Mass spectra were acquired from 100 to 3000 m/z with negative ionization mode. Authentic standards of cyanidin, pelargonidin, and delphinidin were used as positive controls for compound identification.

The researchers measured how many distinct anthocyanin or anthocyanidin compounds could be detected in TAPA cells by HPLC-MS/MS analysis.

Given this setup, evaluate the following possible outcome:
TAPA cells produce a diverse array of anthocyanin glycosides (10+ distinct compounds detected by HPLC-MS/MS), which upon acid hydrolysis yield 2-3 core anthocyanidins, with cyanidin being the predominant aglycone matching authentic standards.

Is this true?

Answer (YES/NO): NO